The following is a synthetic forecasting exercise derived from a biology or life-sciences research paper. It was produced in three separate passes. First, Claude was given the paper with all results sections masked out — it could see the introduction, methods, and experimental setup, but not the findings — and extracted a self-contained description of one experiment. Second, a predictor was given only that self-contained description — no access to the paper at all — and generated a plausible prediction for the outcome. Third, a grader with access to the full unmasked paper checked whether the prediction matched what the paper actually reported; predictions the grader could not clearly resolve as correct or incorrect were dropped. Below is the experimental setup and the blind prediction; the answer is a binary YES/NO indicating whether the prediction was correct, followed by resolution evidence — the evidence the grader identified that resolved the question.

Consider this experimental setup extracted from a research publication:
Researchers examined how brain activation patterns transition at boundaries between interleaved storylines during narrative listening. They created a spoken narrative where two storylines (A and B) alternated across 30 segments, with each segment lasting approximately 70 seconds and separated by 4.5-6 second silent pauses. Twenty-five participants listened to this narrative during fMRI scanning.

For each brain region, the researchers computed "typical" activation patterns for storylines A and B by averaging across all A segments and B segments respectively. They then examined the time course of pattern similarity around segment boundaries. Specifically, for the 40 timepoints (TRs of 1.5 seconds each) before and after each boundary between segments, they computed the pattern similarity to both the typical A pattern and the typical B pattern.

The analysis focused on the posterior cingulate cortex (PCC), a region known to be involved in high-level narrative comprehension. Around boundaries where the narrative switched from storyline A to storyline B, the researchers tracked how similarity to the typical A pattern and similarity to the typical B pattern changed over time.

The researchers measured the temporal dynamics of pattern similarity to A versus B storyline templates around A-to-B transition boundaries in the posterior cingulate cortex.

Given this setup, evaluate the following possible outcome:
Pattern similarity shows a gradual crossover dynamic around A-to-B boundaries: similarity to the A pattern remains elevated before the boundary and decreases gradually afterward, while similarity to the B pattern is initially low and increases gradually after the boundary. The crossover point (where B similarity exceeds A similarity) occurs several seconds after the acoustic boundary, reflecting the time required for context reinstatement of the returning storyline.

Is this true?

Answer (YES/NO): NO